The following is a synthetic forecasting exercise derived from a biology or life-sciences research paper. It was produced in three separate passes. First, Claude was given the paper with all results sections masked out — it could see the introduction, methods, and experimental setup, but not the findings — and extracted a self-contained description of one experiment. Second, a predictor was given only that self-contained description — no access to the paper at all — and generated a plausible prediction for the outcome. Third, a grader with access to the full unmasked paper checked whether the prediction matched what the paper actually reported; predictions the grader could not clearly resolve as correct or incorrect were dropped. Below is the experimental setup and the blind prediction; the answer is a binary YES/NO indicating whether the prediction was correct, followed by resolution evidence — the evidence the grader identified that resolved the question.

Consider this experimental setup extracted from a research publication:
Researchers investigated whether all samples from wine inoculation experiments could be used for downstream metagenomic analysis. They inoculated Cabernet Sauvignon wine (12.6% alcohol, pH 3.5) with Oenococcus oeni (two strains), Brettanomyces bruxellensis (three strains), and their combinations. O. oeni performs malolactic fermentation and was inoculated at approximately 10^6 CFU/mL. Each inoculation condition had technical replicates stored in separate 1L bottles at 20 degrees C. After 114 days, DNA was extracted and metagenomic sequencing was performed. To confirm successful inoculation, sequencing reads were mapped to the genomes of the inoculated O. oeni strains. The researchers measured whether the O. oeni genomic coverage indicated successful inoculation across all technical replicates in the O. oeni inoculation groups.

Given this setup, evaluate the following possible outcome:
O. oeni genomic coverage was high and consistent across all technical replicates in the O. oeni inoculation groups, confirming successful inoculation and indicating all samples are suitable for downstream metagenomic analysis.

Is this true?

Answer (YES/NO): NO